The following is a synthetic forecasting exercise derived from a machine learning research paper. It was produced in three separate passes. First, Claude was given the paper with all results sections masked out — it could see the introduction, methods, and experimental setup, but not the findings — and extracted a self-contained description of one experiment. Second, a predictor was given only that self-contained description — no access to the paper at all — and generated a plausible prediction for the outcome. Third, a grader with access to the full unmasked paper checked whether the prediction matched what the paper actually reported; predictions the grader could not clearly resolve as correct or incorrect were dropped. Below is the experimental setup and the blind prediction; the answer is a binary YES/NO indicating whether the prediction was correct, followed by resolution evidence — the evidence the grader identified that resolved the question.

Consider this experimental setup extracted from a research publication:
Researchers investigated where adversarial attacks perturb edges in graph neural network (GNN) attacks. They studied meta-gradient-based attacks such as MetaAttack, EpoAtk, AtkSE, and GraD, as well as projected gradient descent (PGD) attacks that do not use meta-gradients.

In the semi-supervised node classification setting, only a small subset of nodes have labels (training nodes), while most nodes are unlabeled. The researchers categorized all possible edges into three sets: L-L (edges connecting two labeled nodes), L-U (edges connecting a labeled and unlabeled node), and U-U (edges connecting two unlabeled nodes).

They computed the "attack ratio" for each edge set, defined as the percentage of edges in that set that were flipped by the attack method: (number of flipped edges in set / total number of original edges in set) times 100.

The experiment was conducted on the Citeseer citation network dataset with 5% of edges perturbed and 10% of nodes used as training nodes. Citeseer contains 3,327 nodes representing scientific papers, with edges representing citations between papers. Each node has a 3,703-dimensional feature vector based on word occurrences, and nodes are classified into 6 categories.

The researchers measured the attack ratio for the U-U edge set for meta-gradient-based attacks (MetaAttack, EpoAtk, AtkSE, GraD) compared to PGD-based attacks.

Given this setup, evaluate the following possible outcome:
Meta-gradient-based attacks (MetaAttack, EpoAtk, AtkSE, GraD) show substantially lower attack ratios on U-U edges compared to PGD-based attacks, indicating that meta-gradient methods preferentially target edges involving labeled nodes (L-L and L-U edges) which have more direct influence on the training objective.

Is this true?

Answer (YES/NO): YES